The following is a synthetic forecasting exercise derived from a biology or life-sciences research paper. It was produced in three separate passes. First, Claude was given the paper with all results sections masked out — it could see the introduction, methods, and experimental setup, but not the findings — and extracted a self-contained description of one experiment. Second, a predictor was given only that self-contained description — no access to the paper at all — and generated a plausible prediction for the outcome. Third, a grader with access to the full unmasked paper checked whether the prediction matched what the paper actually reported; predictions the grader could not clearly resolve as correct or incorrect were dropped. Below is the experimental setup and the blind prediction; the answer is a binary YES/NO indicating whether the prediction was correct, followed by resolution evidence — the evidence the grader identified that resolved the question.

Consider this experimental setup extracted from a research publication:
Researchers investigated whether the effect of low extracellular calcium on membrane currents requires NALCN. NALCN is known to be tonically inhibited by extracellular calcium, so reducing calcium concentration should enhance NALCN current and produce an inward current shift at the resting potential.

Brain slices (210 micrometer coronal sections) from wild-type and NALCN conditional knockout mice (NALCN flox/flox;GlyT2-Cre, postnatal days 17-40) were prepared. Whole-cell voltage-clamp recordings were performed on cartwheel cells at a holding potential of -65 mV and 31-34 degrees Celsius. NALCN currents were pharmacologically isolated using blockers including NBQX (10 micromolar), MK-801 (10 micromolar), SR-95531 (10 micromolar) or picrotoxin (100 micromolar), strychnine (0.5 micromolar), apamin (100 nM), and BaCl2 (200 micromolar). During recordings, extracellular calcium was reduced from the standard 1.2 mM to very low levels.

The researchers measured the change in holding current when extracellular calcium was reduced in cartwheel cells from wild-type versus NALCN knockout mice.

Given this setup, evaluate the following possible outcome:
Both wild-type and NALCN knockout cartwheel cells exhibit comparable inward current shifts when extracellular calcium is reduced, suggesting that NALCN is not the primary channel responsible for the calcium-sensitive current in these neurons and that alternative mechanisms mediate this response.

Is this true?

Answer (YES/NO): NO